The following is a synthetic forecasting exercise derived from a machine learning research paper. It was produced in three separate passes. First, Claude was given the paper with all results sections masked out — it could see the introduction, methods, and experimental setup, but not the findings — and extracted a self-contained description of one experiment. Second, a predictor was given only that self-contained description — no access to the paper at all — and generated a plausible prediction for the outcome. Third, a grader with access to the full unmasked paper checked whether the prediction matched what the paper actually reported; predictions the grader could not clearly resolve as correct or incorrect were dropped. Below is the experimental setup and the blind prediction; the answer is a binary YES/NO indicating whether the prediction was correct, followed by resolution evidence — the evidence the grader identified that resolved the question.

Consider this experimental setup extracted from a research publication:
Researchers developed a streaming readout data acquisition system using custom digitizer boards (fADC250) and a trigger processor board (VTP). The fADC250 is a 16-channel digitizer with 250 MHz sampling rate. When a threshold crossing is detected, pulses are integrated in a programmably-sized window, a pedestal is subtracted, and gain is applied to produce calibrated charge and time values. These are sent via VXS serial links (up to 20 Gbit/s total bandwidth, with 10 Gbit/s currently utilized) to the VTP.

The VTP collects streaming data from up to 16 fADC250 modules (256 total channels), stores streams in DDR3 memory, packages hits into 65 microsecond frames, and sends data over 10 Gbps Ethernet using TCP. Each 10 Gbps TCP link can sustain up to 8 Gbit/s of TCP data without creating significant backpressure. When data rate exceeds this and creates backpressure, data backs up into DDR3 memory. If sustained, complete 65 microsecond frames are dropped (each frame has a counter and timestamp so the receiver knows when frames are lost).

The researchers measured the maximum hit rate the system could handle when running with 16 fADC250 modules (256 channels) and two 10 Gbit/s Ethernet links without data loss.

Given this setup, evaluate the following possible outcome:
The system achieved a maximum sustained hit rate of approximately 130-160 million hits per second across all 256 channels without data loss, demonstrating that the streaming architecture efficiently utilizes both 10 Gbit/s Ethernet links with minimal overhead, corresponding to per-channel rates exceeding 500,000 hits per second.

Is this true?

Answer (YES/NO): YES